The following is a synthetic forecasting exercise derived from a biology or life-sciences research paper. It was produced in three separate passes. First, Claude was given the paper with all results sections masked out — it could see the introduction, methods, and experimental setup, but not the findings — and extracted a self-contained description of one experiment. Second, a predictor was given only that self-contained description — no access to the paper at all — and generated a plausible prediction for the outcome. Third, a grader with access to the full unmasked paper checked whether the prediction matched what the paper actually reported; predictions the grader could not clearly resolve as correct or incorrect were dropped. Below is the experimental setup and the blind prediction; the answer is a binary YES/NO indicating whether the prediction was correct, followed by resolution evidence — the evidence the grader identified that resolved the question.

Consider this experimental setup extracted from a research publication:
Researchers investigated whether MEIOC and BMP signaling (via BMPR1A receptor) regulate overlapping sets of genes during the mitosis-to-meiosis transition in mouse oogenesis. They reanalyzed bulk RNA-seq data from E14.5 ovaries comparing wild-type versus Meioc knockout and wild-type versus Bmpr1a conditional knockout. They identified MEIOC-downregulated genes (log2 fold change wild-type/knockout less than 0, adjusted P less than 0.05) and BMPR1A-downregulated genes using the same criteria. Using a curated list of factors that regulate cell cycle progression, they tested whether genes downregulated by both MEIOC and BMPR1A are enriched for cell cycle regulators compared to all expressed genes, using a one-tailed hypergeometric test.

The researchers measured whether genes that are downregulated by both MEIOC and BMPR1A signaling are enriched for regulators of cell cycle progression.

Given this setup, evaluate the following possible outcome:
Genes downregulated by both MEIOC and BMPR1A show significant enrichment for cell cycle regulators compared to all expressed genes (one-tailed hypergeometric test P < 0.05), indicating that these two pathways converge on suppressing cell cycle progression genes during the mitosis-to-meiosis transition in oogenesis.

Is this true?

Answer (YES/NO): YES